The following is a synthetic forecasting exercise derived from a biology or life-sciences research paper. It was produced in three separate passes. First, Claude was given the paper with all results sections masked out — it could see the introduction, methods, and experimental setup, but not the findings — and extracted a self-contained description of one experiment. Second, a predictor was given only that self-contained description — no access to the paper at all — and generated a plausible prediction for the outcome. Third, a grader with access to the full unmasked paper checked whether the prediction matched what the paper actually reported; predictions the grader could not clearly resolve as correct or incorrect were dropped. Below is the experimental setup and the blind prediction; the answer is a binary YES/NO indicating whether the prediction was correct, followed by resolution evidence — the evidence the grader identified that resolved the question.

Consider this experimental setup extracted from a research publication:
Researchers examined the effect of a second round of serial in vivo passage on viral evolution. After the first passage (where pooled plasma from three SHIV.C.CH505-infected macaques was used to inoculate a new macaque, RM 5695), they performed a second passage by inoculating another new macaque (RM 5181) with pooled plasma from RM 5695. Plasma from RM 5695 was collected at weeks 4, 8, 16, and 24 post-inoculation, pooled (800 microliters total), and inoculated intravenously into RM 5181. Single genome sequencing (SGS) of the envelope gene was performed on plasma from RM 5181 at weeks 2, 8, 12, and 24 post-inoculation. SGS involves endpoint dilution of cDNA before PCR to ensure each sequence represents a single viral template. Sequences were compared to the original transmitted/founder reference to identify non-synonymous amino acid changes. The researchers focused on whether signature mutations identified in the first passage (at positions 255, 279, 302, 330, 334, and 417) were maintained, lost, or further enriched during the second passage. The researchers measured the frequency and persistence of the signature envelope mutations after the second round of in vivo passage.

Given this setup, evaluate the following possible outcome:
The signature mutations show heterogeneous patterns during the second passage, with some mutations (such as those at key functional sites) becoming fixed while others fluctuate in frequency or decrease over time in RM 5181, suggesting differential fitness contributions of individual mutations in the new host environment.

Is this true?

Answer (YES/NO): NO